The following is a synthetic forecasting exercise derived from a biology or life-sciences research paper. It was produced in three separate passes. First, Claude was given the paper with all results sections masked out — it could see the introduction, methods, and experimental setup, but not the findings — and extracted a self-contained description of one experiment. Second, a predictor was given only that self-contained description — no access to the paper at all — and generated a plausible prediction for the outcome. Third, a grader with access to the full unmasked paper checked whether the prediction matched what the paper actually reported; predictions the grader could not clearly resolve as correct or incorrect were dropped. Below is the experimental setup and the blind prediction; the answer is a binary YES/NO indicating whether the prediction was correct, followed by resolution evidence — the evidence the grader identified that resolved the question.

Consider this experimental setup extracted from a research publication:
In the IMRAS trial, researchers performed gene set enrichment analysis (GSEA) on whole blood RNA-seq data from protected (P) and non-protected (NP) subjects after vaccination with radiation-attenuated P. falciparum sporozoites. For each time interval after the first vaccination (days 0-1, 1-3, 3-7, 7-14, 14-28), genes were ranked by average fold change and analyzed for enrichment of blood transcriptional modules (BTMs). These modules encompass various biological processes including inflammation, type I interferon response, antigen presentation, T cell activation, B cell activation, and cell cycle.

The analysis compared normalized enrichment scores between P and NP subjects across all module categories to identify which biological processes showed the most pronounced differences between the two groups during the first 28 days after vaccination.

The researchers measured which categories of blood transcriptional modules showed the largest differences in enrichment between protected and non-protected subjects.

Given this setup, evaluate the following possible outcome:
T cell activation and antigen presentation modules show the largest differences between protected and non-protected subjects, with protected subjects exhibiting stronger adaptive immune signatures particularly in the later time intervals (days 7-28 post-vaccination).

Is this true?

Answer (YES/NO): NO